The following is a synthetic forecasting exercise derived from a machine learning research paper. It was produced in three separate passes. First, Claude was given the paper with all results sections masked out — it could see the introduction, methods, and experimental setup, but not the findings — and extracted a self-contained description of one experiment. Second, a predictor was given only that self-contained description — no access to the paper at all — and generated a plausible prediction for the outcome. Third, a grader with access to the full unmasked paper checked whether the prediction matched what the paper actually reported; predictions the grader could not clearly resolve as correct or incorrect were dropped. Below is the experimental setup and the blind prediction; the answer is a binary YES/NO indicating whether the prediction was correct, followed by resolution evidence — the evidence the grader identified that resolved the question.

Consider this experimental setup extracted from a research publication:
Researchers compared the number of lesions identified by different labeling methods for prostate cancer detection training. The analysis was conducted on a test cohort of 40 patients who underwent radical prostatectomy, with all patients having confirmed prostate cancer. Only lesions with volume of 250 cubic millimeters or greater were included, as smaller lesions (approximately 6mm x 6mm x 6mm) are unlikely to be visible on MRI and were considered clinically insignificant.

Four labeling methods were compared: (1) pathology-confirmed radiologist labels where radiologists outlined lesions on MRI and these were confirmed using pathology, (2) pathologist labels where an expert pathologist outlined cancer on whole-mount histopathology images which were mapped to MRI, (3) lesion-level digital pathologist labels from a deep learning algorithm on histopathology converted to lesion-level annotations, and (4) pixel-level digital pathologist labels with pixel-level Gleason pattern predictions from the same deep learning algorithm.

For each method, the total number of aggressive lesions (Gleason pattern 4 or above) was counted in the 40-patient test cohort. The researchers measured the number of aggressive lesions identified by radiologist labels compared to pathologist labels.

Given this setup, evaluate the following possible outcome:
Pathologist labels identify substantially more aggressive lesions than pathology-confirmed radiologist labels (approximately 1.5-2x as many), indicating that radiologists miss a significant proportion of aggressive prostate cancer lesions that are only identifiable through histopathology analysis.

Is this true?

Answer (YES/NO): YES